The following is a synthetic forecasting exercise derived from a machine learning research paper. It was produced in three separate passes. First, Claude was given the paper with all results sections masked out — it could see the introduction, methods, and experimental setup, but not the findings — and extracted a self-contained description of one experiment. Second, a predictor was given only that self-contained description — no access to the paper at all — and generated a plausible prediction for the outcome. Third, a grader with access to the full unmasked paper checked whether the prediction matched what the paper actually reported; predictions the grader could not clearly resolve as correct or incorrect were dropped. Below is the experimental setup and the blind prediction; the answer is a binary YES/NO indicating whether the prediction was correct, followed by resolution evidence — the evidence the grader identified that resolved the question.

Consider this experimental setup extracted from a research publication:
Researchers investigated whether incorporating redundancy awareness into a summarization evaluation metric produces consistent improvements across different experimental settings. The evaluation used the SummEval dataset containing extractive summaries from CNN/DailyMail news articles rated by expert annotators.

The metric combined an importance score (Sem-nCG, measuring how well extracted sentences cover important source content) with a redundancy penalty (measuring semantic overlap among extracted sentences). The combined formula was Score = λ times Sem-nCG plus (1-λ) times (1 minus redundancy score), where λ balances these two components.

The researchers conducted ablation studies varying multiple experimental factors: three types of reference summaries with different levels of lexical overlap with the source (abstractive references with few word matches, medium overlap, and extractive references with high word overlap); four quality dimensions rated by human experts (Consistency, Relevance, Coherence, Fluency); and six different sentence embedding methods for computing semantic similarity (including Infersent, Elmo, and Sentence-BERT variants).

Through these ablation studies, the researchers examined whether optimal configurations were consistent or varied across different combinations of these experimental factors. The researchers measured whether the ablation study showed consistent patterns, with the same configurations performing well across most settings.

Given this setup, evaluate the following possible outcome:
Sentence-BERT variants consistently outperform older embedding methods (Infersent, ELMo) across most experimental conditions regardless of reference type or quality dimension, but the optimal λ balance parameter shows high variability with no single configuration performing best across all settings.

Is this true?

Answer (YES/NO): NO